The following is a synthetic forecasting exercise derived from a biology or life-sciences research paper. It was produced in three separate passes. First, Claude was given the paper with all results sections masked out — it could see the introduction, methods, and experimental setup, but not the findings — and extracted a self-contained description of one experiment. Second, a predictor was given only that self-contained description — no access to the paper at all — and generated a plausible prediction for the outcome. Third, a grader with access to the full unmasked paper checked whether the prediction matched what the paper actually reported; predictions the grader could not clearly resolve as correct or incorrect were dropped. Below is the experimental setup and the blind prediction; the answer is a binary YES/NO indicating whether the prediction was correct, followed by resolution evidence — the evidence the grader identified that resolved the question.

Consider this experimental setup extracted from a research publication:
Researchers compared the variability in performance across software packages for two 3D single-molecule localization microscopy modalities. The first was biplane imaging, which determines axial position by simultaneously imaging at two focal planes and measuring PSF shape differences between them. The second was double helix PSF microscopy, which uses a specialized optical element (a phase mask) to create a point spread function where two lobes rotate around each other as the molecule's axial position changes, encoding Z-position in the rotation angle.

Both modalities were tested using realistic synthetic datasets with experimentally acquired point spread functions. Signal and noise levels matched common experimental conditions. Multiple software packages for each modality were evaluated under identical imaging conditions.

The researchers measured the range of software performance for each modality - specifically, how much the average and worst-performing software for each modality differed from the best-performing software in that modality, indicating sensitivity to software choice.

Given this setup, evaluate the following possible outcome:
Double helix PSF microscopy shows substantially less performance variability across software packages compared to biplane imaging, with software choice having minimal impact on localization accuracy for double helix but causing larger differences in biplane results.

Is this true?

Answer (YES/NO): YES